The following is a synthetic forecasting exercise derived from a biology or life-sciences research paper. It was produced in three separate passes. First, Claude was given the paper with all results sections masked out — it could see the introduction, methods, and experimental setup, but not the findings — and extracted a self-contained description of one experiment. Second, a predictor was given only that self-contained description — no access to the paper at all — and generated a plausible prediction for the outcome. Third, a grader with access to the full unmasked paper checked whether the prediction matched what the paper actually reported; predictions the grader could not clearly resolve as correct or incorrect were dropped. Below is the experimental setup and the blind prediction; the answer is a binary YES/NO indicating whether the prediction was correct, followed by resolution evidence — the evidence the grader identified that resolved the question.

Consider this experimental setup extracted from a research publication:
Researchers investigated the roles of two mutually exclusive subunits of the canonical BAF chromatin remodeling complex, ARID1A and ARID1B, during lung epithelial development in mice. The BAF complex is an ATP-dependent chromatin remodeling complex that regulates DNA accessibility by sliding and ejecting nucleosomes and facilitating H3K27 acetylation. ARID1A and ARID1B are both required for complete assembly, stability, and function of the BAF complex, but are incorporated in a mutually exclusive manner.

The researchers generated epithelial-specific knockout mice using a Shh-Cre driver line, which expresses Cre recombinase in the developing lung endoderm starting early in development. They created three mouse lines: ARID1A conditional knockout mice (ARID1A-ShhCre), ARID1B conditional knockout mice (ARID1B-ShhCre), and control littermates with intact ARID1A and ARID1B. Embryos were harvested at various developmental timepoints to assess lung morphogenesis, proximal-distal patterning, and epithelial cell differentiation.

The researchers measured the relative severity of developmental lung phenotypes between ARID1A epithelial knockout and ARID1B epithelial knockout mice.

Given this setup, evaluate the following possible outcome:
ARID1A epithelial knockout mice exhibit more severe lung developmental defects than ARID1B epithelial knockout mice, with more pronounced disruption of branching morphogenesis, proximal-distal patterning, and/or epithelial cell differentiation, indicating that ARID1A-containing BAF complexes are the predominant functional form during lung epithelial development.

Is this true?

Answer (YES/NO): YES